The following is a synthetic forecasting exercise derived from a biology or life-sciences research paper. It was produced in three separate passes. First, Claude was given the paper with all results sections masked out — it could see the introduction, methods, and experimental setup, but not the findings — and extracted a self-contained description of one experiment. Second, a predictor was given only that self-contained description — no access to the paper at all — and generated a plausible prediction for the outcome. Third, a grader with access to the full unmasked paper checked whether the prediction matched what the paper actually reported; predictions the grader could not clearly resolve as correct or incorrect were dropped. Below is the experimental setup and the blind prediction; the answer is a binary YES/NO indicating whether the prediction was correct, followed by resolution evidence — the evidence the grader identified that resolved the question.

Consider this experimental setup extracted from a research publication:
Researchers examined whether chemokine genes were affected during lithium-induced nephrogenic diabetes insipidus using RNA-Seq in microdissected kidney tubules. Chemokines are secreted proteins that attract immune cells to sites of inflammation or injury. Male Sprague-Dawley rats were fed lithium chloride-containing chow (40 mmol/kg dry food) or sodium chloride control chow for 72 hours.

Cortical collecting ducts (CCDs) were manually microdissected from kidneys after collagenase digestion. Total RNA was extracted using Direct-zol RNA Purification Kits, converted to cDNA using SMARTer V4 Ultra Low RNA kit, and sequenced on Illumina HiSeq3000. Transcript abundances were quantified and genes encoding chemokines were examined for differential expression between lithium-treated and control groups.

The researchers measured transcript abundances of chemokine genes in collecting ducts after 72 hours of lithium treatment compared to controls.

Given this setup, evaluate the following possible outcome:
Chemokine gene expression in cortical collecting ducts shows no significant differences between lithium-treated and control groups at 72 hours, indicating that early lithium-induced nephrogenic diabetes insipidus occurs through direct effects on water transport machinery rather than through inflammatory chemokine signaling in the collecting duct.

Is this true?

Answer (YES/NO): NO